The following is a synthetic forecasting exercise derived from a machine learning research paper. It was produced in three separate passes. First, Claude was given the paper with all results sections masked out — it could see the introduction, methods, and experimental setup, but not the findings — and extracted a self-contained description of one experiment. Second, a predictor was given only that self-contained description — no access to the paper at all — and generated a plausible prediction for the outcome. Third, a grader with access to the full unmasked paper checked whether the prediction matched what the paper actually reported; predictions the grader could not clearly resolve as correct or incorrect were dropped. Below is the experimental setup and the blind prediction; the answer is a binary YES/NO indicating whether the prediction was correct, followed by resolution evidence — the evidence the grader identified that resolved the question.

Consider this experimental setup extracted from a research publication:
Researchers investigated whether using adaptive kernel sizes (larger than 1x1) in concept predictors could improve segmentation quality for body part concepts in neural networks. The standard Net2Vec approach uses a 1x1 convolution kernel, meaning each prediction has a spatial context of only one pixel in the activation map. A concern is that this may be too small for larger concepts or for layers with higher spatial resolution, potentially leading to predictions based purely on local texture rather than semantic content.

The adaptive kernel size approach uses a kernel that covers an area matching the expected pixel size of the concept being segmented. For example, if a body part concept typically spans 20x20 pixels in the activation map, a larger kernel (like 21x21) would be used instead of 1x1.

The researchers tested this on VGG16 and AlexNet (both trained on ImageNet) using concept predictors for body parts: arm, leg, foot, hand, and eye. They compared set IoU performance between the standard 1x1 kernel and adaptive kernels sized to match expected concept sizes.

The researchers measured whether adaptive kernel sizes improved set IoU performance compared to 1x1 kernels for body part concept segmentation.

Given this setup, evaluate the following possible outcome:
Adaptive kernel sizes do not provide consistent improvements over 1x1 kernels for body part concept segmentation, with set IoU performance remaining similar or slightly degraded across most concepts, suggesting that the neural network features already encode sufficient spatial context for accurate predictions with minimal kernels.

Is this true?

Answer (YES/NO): NO